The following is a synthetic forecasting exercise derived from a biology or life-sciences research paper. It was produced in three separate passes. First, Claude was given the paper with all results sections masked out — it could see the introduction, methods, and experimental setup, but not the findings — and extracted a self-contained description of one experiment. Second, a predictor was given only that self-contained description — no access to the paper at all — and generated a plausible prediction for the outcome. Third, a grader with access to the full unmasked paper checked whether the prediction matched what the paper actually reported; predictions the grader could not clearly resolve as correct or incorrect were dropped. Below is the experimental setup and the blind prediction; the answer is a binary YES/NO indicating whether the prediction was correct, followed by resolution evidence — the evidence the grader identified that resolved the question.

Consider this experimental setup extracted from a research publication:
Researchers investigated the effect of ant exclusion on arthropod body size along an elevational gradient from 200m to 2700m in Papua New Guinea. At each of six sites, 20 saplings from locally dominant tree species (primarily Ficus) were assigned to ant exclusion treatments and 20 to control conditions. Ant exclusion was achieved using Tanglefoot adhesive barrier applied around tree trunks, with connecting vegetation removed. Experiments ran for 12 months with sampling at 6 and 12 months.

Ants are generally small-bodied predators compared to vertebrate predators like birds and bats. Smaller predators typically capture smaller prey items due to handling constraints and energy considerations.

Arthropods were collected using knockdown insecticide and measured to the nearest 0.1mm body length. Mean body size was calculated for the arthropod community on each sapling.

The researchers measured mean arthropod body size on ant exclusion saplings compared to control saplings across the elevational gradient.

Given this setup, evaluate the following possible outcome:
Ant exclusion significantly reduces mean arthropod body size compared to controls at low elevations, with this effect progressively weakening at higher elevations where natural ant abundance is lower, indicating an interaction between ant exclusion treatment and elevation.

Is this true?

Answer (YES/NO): NO